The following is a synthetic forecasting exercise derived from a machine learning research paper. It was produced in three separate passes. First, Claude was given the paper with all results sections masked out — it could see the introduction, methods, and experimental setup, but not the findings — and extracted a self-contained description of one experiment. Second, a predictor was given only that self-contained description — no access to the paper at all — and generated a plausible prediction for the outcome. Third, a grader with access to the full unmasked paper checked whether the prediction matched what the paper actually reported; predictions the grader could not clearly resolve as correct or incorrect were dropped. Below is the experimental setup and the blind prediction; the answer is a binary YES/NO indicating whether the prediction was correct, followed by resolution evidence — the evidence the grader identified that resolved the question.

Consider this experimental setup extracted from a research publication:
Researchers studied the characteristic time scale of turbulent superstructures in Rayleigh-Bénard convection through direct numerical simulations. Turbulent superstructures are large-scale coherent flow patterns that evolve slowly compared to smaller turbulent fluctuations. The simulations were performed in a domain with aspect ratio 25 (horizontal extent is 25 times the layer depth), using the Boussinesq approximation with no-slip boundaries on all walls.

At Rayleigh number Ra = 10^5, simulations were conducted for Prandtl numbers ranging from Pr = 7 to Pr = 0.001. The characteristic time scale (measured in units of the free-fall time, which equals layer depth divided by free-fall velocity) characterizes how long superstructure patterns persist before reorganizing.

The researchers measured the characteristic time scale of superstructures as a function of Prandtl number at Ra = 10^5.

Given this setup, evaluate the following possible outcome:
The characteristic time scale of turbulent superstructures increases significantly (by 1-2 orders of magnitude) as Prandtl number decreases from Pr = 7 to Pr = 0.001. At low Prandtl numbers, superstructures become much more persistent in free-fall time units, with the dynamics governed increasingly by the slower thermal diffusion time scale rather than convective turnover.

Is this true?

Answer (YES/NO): NO